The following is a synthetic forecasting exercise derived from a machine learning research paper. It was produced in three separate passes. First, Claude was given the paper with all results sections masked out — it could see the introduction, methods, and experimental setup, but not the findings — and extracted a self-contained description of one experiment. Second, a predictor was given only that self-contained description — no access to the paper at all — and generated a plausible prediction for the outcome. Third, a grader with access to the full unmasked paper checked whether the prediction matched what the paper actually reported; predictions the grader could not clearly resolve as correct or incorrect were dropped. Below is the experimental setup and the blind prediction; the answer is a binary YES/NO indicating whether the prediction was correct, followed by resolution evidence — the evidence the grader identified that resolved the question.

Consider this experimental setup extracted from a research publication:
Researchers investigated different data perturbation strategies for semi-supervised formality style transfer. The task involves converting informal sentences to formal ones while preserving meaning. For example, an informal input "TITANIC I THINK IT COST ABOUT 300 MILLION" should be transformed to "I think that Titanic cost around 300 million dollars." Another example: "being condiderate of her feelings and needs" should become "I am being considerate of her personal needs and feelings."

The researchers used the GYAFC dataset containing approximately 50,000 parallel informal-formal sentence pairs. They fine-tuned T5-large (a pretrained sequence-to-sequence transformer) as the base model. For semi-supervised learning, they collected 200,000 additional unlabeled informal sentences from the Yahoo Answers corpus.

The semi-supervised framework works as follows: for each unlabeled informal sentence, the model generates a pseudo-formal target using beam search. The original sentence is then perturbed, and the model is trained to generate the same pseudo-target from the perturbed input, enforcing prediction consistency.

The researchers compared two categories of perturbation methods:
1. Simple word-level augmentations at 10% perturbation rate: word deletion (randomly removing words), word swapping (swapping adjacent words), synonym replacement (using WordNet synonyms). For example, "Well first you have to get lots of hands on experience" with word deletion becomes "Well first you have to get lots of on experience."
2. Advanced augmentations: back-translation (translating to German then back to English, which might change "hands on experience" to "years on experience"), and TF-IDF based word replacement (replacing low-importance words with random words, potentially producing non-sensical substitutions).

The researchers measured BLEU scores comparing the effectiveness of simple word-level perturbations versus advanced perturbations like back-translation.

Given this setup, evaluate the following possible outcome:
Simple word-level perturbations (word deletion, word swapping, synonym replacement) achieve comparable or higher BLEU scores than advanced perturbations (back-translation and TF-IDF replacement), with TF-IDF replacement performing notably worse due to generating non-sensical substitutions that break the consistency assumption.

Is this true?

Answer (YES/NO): NO